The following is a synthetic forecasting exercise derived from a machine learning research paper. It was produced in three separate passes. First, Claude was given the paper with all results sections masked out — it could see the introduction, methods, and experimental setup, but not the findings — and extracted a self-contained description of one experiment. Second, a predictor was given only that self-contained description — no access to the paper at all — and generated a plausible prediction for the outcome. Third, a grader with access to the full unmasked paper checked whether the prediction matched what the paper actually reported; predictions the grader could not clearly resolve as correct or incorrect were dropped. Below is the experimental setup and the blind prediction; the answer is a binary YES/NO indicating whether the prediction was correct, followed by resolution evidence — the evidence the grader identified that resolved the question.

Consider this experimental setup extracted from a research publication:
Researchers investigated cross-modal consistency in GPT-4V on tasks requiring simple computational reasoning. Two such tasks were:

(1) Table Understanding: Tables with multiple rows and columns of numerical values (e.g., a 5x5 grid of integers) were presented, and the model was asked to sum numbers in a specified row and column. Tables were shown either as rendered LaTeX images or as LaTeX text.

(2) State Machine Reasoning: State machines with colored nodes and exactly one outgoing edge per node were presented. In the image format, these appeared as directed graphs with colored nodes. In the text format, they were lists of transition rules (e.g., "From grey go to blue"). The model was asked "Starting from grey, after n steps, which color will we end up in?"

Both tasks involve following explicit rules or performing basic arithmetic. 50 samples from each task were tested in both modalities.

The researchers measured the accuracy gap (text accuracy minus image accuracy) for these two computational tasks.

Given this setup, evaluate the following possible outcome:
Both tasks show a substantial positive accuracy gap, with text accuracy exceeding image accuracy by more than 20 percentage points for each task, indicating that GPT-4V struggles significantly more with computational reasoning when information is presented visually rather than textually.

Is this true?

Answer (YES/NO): NO